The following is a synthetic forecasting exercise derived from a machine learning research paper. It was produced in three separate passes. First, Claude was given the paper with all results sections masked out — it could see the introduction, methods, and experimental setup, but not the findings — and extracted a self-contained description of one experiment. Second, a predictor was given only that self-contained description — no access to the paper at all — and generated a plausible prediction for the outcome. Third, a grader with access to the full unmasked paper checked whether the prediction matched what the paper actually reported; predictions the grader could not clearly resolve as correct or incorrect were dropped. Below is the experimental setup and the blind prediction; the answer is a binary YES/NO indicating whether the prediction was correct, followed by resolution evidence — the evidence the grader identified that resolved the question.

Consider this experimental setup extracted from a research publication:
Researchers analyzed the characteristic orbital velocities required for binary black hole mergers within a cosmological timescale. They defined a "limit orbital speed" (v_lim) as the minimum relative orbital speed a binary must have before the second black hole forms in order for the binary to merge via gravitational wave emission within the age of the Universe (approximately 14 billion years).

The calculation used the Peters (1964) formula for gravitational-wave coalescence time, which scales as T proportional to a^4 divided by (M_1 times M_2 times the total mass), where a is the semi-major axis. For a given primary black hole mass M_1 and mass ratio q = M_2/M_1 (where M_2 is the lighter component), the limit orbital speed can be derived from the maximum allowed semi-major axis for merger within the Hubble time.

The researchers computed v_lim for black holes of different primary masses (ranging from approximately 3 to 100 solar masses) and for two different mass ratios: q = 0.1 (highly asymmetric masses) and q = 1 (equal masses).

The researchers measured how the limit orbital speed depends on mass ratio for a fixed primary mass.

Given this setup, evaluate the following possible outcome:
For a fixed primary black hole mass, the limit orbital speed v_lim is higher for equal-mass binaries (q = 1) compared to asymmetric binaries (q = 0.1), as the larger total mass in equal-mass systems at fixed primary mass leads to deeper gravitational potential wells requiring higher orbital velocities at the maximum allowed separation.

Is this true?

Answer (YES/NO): YES